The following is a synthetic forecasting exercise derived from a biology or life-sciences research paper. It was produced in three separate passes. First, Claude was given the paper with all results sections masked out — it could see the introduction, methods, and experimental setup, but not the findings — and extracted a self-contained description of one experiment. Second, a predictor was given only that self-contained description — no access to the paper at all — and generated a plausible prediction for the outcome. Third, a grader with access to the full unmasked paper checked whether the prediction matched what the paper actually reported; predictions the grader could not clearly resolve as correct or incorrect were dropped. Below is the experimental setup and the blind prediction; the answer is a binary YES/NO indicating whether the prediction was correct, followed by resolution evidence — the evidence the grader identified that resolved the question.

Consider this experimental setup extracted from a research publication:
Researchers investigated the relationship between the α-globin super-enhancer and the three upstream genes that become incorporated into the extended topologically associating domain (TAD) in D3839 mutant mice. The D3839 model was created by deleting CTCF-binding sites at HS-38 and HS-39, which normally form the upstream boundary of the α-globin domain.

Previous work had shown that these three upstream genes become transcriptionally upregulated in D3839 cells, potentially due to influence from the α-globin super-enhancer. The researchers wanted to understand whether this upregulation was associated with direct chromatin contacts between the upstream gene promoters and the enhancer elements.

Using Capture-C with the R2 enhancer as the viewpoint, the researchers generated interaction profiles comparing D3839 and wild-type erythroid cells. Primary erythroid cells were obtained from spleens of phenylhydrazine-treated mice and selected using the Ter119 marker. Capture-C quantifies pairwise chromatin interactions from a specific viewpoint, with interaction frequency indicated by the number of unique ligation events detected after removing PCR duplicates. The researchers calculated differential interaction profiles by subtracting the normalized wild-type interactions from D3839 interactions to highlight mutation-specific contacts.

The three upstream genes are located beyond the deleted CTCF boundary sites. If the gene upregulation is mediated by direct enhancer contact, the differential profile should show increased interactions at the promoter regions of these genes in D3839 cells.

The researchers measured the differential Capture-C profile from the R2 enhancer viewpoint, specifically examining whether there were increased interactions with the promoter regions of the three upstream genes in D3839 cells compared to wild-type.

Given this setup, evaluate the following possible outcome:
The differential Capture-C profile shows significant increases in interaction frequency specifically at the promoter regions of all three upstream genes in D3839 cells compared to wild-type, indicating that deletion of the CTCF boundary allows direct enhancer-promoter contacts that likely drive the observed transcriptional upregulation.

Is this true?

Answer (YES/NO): YES